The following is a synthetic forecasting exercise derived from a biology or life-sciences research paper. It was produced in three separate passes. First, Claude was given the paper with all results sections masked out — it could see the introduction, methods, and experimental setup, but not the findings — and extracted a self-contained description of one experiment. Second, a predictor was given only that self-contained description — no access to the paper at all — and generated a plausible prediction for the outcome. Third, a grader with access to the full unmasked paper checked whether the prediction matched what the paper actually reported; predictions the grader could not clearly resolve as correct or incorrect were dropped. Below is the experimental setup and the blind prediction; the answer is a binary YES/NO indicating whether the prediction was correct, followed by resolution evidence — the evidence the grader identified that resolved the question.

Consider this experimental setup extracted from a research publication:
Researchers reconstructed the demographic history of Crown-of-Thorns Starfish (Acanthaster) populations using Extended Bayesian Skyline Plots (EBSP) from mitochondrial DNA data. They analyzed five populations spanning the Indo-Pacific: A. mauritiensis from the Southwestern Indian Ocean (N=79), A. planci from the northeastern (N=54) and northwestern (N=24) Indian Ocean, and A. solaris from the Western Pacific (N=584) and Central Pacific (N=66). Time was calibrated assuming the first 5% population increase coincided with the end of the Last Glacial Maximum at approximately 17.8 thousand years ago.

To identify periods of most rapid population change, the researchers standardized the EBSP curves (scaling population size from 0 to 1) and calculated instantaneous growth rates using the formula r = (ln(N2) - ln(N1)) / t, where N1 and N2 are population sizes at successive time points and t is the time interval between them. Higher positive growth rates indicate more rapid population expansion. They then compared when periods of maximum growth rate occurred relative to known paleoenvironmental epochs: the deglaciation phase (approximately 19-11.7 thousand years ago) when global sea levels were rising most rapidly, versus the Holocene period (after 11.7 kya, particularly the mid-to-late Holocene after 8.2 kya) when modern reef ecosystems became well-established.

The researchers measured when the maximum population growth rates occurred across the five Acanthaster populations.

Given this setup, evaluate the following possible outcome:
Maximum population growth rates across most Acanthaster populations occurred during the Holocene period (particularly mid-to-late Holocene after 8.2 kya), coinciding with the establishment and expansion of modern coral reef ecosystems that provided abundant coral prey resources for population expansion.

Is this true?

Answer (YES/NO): NO